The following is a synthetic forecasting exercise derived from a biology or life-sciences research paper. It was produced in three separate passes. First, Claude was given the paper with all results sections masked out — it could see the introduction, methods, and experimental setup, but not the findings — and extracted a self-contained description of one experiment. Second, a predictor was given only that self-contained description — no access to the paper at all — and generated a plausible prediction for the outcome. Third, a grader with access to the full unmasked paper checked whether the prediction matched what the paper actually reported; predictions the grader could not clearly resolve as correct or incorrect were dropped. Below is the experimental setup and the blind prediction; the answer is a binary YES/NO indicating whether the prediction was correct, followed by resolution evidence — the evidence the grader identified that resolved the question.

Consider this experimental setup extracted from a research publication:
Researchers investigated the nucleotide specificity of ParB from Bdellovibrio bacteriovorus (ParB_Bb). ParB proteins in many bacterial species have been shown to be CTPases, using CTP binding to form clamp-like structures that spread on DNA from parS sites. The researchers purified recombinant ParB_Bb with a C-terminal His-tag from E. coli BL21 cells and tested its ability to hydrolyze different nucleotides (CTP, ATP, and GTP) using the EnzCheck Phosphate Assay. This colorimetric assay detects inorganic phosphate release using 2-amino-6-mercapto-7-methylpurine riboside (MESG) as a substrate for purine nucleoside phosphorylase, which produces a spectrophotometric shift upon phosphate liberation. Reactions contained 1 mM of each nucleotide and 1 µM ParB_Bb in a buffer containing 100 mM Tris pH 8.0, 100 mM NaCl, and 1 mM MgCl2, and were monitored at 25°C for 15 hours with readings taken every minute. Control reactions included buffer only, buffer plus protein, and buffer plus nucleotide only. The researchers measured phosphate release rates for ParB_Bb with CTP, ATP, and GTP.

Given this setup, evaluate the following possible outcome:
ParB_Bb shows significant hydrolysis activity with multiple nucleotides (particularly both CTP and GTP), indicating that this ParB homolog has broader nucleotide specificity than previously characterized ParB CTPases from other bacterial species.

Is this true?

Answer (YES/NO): NO